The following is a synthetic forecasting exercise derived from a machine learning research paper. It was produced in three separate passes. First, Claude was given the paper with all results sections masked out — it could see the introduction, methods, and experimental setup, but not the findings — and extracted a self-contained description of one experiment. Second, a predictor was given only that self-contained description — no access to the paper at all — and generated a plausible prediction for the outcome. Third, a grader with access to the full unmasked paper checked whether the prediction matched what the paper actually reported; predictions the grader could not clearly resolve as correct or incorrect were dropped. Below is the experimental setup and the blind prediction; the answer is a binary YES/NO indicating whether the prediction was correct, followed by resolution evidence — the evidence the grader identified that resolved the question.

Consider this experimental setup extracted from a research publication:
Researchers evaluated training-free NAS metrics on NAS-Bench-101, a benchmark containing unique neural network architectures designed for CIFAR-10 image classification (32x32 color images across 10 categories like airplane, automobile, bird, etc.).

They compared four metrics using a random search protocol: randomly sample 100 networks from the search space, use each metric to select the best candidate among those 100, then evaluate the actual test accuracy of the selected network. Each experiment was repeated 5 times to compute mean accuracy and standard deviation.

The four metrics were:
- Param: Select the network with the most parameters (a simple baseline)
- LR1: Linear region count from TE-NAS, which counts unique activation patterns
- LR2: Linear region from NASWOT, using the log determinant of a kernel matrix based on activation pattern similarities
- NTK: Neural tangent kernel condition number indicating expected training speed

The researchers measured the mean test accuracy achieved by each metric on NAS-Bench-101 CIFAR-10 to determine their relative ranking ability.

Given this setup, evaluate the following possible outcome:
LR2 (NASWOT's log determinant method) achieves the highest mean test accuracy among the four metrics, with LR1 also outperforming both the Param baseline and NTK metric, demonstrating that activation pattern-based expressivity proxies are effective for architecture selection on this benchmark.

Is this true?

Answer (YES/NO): NO